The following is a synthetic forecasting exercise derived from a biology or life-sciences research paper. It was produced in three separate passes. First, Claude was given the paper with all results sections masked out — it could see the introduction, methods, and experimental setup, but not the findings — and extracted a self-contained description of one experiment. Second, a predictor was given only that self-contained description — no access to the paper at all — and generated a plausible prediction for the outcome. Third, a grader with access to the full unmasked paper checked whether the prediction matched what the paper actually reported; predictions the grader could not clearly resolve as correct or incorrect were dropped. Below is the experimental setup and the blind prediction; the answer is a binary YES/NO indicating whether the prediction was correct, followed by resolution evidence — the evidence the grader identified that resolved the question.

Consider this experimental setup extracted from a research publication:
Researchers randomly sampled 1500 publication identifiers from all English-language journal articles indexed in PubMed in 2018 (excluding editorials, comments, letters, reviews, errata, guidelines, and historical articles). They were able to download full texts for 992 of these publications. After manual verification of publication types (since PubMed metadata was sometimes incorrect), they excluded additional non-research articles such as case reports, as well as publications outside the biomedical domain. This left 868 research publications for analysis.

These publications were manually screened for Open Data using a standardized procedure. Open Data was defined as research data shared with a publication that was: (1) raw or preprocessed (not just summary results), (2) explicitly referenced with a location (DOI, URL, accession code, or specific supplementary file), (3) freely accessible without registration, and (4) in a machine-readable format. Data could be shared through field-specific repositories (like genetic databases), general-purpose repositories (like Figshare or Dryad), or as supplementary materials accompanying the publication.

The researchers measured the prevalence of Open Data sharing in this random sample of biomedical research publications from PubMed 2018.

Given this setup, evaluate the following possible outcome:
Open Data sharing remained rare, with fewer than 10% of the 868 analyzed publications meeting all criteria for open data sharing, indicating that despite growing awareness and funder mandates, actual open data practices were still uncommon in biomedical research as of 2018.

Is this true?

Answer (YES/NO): YES